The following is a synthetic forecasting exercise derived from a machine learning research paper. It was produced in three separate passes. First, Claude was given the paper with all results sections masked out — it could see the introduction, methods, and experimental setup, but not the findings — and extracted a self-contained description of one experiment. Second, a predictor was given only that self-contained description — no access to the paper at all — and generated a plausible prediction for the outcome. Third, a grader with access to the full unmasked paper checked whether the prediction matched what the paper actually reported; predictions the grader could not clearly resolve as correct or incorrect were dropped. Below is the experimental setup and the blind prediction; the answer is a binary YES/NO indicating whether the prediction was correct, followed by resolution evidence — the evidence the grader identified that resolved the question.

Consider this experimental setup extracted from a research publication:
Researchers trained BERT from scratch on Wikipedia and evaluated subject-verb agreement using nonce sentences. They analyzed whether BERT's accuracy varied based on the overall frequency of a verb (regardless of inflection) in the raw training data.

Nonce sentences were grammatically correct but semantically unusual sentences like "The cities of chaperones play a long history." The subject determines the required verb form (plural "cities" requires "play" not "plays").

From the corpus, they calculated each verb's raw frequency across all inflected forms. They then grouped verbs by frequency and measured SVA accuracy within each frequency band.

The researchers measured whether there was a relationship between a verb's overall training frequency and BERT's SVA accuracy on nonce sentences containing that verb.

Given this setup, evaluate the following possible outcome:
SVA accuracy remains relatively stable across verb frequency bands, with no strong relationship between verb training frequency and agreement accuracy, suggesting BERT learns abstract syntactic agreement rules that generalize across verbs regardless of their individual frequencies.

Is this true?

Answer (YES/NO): NO